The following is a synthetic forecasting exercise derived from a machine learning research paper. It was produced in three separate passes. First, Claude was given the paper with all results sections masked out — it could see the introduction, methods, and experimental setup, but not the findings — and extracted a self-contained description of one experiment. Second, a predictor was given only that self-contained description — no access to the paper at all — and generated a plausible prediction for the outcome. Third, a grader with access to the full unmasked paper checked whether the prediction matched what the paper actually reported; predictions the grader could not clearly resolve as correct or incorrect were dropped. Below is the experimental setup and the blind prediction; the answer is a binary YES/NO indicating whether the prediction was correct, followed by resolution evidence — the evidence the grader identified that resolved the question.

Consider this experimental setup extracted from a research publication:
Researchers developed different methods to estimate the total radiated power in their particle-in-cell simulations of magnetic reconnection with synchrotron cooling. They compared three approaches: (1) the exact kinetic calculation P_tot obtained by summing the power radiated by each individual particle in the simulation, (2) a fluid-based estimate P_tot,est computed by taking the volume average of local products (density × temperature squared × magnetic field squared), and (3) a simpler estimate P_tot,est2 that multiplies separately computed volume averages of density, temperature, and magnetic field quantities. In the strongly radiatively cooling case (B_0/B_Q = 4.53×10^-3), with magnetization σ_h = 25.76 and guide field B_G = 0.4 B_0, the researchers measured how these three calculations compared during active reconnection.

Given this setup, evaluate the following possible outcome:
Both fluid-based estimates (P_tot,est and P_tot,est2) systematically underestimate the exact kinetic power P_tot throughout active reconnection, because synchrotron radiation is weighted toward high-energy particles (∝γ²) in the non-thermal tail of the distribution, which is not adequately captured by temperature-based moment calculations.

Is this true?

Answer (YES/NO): NO